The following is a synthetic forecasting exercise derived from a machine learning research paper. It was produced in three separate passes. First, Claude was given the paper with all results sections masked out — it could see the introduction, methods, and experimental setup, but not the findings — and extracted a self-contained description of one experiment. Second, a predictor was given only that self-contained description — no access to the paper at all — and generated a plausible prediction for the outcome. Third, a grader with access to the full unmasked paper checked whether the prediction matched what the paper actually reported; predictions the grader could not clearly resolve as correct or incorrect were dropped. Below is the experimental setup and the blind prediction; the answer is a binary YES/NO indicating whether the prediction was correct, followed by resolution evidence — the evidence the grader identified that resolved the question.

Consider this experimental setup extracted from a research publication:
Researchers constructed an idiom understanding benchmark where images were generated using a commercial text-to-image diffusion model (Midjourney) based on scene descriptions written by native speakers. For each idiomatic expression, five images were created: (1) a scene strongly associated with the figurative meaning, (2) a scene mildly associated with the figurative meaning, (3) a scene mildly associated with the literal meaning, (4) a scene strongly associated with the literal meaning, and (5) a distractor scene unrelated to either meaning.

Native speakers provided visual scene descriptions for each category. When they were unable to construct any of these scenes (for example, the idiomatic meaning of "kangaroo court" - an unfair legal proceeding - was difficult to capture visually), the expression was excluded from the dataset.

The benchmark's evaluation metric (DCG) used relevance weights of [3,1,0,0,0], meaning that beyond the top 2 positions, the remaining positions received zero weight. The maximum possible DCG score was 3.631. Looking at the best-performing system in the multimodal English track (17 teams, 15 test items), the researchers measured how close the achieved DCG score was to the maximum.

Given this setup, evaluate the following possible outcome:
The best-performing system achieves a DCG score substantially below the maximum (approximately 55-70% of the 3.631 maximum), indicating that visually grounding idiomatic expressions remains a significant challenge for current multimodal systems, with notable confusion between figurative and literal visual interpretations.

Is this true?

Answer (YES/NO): NO